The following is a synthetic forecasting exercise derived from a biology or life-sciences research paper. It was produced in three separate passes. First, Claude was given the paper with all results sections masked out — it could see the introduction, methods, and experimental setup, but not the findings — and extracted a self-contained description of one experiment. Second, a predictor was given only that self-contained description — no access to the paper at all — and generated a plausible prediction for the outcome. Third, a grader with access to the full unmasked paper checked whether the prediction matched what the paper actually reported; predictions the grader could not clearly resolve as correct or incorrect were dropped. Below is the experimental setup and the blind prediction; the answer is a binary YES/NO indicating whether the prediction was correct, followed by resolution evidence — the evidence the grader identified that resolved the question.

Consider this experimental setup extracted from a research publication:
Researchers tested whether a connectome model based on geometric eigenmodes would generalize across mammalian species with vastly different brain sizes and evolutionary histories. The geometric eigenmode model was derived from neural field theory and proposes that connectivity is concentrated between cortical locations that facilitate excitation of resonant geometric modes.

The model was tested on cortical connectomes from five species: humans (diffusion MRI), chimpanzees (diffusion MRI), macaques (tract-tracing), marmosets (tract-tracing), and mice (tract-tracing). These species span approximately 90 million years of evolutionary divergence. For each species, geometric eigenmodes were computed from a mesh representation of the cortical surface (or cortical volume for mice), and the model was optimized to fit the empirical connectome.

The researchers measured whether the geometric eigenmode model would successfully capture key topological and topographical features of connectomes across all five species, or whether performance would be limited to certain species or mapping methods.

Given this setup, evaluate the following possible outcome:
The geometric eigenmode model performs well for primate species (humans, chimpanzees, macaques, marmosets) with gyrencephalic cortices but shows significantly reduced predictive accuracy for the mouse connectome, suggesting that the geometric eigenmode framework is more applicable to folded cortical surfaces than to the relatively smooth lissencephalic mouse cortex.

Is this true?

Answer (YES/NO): NO